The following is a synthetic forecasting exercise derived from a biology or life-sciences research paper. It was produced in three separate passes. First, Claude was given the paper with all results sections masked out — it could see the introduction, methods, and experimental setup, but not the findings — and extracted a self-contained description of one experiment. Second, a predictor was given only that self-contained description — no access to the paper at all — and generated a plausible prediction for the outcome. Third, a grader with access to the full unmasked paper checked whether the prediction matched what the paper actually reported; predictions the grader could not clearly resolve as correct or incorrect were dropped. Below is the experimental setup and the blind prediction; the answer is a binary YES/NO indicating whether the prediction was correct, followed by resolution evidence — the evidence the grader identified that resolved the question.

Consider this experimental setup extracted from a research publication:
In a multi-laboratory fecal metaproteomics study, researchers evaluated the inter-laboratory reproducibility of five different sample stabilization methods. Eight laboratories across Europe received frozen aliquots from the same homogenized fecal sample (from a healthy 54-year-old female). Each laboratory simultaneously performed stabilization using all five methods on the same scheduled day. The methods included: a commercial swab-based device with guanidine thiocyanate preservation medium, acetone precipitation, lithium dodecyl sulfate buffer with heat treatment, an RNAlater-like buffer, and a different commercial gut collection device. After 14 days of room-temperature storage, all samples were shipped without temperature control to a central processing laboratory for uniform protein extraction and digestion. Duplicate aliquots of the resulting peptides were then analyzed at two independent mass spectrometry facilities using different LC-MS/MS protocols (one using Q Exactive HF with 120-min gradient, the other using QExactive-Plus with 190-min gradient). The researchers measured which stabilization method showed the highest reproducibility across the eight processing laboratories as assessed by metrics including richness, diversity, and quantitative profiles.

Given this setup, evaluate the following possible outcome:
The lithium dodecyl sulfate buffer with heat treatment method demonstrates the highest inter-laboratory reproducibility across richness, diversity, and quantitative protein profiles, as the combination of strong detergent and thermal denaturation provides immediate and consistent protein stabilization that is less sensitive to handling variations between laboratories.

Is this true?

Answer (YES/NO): NO